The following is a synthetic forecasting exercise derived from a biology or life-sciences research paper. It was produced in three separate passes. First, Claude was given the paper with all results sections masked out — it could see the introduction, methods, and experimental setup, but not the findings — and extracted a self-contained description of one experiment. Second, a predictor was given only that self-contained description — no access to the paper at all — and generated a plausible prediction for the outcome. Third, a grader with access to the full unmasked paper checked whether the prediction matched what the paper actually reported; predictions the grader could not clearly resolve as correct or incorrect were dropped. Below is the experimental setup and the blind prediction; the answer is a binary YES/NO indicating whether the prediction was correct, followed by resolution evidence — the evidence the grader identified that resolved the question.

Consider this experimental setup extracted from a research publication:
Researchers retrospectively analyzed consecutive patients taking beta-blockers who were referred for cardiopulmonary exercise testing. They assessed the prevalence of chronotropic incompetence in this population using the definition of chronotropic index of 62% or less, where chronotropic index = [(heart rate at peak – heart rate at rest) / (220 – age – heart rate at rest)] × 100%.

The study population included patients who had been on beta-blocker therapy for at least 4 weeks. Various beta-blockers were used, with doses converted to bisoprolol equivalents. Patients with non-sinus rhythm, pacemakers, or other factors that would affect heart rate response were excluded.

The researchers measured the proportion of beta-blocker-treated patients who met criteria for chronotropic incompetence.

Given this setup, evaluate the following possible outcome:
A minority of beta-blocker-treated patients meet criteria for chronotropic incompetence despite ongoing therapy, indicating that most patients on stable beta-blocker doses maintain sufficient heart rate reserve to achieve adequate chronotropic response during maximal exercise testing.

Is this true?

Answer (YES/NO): NO